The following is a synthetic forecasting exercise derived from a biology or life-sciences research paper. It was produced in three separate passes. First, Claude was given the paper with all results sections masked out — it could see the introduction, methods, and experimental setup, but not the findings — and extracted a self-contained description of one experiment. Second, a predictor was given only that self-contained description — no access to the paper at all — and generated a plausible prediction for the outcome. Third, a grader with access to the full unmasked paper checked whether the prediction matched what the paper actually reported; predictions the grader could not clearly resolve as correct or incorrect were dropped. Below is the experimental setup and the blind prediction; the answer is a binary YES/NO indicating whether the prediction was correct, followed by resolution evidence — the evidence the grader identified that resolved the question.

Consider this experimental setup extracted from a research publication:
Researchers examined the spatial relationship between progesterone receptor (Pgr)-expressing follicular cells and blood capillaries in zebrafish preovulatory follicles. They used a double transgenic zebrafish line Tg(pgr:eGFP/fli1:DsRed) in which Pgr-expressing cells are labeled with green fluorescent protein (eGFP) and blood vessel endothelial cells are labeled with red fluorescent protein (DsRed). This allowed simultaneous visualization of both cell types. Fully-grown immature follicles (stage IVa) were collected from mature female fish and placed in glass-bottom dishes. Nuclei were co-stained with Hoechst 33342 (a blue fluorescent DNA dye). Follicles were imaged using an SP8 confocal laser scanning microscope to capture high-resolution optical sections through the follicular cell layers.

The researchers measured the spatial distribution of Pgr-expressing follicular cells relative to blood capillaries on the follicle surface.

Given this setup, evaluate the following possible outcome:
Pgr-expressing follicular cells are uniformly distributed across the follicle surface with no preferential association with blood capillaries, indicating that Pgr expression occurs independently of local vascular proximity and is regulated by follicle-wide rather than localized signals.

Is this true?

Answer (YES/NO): NO